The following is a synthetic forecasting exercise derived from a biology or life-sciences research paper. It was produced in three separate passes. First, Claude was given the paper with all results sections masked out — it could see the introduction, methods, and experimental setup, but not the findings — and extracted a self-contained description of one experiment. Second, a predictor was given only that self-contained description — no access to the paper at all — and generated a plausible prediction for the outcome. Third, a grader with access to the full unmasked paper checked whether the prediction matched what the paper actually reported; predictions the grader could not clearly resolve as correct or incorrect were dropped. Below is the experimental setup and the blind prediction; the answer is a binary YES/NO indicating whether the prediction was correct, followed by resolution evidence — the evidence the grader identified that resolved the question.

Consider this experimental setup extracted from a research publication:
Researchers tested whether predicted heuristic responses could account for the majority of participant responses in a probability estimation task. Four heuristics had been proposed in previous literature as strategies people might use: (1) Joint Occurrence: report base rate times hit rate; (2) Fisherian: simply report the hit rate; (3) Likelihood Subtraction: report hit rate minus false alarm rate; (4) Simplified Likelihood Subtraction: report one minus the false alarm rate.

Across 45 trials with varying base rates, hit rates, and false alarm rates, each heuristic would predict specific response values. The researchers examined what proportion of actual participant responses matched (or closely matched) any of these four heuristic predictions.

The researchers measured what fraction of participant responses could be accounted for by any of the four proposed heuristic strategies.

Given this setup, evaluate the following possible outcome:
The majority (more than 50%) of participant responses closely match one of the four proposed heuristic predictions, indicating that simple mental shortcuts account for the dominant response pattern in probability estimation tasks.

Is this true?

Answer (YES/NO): NO